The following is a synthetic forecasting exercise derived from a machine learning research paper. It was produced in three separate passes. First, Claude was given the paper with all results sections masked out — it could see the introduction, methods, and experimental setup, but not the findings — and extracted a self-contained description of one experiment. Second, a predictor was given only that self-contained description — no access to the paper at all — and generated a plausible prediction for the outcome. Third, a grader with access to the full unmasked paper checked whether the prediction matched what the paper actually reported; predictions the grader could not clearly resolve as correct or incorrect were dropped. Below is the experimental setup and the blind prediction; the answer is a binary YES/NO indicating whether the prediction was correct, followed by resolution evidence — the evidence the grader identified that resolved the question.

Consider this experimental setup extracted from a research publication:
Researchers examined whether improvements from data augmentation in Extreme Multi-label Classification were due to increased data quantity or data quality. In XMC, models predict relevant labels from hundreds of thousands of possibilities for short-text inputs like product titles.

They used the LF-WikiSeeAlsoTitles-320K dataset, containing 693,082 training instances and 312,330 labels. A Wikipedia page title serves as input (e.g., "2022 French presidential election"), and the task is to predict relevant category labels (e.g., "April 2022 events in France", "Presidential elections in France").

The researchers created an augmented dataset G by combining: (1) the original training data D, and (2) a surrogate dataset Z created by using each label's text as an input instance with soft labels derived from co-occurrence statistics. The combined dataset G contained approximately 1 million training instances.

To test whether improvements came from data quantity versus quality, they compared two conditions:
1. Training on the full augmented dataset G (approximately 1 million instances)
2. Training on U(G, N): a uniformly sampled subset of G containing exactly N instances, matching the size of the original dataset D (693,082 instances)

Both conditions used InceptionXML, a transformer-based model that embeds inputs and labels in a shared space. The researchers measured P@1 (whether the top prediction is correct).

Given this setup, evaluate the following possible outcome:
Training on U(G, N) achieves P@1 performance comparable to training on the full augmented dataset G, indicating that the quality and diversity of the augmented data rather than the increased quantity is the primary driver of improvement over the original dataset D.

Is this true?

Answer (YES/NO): NO